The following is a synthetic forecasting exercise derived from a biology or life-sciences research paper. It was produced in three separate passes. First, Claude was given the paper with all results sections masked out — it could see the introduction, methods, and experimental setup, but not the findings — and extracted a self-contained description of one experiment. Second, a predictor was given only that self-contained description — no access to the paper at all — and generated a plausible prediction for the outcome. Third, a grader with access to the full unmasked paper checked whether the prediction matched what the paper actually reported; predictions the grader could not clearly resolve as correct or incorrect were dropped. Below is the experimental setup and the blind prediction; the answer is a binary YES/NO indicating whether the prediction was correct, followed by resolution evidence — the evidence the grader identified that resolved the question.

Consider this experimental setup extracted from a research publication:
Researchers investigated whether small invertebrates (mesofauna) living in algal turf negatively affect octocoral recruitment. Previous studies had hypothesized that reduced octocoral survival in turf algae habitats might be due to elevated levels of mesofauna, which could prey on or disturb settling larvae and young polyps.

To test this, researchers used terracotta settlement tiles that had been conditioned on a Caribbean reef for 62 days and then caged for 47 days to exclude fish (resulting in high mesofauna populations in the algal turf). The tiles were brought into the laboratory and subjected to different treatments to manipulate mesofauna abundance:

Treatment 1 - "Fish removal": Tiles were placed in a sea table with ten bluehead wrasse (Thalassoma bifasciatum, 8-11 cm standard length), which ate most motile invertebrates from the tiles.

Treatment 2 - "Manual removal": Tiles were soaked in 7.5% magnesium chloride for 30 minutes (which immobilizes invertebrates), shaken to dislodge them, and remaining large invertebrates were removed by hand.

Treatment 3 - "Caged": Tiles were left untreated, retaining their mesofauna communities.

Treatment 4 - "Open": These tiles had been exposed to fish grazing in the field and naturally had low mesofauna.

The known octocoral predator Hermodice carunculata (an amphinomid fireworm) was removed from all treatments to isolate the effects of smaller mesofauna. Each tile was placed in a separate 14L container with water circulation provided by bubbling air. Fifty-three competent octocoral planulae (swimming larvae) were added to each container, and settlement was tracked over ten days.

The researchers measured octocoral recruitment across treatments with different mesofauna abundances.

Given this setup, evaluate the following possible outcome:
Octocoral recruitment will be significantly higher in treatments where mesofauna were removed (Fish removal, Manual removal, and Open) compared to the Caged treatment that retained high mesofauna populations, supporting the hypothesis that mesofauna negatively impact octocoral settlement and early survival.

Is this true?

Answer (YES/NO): NO